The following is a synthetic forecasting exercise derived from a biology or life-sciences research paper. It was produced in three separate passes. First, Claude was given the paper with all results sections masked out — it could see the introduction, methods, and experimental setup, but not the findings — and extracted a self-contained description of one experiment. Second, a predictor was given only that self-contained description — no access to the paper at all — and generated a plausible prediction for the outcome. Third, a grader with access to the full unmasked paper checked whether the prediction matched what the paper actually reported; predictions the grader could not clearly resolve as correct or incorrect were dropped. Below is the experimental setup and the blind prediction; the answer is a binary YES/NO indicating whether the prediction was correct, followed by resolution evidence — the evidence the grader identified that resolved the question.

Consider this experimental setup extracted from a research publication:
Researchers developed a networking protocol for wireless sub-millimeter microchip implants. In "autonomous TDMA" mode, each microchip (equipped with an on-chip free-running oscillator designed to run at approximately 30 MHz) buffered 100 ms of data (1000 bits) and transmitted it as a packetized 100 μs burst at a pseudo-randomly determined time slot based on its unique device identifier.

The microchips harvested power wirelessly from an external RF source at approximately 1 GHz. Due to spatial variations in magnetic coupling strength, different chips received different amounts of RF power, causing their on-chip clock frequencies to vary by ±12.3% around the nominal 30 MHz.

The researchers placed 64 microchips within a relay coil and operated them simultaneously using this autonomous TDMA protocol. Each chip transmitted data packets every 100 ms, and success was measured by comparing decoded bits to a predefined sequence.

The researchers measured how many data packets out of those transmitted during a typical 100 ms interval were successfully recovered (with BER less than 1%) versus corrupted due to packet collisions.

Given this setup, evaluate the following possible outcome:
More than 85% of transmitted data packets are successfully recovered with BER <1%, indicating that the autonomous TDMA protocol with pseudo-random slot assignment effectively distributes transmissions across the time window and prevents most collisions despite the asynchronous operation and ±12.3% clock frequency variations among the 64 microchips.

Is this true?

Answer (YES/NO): YES